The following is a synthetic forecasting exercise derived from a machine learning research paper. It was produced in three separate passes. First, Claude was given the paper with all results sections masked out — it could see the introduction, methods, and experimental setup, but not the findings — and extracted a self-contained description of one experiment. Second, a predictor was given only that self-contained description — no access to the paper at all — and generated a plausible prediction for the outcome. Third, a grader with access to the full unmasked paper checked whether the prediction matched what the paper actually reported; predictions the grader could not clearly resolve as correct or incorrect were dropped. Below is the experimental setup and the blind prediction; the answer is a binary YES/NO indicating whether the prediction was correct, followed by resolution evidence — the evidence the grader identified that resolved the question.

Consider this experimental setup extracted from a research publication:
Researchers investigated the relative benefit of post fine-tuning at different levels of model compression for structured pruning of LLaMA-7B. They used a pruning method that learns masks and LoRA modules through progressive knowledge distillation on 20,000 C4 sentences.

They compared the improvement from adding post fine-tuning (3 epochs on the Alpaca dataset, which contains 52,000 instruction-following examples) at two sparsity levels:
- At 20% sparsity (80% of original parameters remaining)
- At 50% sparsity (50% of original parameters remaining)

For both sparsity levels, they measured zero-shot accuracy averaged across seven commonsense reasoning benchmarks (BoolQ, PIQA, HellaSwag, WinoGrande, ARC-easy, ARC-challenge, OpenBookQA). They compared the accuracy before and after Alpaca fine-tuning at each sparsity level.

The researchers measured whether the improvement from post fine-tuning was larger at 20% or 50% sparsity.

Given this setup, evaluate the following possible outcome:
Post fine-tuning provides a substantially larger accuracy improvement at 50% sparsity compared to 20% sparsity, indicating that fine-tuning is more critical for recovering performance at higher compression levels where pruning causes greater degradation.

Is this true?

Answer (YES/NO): YES